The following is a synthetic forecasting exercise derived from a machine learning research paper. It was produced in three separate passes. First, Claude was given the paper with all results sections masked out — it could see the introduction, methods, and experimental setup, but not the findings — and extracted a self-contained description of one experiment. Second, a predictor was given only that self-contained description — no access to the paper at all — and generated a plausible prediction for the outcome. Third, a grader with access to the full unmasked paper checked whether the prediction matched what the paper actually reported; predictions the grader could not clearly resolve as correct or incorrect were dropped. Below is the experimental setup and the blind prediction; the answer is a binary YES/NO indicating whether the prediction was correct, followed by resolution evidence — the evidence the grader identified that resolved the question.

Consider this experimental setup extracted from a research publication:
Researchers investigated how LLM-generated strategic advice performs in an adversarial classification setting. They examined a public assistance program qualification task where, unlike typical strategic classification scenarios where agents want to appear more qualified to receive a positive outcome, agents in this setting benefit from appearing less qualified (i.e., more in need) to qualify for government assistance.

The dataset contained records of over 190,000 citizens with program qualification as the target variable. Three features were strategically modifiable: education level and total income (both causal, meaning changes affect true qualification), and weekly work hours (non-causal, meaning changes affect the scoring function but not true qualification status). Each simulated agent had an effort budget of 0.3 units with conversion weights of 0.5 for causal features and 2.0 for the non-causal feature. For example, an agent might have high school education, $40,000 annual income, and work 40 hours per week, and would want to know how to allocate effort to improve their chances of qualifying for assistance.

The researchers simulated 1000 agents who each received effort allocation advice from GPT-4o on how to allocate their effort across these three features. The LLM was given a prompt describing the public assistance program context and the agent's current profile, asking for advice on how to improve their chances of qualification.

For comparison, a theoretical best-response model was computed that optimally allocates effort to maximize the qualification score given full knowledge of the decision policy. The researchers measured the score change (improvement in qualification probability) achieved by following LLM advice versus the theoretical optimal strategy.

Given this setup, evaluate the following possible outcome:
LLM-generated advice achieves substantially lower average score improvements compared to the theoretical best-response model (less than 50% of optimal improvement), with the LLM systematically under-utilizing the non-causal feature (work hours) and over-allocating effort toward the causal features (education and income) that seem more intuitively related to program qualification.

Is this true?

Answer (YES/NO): NO